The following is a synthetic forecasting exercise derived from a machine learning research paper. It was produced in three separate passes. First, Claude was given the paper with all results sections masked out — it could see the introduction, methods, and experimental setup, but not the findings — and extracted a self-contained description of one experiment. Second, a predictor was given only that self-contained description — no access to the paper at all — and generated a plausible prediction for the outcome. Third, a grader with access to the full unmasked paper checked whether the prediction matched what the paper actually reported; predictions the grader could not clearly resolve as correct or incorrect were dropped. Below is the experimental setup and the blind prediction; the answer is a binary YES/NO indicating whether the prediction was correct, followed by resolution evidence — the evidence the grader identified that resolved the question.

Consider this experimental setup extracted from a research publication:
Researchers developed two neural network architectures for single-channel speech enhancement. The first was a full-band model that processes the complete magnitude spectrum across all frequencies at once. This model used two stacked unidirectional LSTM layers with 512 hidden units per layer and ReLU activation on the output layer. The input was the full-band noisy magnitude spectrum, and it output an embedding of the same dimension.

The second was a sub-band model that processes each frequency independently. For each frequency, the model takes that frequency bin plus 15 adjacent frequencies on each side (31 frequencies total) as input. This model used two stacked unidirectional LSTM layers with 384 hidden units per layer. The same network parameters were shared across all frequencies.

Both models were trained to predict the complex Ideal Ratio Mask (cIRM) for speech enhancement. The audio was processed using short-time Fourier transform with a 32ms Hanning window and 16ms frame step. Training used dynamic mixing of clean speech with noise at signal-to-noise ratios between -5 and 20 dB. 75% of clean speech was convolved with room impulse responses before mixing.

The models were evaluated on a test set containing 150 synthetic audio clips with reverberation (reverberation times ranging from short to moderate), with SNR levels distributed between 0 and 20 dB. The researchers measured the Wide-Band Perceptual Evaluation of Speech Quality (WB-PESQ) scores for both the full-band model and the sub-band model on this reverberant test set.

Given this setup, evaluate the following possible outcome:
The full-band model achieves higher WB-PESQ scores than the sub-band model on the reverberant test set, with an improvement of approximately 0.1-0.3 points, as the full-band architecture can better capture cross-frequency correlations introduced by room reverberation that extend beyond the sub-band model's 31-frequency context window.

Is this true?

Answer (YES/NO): NO